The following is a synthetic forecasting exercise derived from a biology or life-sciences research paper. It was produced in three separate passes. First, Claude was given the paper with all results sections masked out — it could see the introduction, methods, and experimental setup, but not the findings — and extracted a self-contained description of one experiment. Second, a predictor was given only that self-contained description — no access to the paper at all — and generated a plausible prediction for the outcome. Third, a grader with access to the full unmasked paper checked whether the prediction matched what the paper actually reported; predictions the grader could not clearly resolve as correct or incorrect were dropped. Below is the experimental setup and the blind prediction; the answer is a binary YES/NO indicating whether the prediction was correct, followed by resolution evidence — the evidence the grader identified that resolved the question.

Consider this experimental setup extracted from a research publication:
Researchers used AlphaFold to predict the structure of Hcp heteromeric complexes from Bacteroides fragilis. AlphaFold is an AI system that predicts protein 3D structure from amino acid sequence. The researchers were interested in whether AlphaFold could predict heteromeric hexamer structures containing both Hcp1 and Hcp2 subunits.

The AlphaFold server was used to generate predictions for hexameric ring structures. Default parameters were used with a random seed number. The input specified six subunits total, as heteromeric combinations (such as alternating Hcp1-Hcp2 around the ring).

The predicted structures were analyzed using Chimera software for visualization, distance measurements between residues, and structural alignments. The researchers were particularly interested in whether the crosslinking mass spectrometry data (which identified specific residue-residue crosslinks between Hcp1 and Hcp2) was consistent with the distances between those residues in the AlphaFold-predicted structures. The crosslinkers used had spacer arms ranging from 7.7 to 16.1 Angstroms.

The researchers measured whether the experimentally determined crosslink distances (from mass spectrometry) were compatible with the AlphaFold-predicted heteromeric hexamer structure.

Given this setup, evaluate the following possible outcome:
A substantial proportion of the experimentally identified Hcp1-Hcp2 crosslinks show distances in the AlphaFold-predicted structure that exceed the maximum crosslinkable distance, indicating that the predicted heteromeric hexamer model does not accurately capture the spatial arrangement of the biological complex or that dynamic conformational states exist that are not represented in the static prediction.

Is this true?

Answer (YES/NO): NO